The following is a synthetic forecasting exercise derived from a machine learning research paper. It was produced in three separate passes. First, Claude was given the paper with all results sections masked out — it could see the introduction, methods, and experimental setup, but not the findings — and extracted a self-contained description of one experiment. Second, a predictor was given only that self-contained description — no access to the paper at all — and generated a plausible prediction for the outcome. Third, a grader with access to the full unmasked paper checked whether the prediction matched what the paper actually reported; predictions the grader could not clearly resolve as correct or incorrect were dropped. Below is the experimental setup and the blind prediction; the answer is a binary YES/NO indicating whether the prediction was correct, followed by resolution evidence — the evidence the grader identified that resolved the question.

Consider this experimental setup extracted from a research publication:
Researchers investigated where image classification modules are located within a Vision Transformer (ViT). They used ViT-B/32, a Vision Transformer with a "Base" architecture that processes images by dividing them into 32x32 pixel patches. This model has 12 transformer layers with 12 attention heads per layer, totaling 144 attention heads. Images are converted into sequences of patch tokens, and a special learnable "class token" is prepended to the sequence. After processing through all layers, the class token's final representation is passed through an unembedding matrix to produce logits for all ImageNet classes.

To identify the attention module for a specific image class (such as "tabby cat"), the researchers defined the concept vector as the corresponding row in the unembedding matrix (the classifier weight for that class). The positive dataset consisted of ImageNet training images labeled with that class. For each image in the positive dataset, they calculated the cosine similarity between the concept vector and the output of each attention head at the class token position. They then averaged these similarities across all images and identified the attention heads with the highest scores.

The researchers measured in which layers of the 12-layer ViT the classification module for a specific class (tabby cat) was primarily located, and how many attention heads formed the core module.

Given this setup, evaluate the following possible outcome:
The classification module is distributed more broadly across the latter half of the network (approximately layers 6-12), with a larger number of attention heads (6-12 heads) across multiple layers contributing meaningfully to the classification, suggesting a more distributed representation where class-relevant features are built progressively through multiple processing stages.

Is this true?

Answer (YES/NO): NO